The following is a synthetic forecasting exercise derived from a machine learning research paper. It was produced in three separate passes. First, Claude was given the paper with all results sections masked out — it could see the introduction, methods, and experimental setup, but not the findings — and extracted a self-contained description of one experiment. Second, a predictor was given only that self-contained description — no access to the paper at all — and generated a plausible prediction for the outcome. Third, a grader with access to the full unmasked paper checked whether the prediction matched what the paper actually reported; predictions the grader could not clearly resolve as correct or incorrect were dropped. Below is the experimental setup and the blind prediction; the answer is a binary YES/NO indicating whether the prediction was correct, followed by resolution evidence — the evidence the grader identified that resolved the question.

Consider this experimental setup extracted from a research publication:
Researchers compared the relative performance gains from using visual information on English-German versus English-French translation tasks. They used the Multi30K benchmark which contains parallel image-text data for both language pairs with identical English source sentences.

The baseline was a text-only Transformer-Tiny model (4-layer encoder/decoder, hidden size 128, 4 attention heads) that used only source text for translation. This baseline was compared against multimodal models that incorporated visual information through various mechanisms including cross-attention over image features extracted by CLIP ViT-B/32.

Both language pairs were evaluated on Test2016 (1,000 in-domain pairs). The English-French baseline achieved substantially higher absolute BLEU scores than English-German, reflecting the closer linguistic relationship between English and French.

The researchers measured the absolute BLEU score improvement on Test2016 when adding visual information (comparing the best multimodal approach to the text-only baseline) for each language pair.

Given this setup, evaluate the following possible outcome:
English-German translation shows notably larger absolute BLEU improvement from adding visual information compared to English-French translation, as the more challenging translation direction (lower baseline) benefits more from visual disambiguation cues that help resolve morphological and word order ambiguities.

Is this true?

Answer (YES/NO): YES